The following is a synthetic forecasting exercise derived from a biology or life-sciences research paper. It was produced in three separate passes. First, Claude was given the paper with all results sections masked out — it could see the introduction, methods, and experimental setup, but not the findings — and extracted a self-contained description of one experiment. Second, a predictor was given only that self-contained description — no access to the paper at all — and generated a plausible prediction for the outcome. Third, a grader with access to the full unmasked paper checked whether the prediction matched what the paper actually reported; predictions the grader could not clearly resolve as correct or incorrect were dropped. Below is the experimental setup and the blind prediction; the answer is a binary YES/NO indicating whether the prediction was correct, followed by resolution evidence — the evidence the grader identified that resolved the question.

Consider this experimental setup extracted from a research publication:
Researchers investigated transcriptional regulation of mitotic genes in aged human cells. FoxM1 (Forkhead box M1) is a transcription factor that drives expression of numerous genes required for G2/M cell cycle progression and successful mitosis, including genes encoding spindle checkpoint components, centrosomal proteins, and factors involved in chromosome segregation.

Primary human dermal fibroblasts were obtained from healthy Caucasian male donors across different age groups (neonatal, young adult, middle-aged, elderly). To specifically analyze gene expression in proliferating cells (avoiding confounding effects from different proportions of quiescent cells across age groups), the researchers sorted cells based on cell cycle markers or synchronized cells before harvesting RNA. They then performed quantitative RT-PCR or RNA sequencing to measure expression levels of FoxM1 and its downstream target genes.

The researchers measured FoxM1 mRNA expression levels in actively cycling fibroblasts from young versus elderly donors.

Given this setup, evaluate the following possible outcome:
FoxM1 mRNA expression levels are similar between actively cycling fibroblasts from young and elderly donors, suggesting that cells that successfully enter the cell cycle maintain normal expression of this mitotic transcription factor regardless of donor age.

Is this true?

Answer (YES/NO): NO